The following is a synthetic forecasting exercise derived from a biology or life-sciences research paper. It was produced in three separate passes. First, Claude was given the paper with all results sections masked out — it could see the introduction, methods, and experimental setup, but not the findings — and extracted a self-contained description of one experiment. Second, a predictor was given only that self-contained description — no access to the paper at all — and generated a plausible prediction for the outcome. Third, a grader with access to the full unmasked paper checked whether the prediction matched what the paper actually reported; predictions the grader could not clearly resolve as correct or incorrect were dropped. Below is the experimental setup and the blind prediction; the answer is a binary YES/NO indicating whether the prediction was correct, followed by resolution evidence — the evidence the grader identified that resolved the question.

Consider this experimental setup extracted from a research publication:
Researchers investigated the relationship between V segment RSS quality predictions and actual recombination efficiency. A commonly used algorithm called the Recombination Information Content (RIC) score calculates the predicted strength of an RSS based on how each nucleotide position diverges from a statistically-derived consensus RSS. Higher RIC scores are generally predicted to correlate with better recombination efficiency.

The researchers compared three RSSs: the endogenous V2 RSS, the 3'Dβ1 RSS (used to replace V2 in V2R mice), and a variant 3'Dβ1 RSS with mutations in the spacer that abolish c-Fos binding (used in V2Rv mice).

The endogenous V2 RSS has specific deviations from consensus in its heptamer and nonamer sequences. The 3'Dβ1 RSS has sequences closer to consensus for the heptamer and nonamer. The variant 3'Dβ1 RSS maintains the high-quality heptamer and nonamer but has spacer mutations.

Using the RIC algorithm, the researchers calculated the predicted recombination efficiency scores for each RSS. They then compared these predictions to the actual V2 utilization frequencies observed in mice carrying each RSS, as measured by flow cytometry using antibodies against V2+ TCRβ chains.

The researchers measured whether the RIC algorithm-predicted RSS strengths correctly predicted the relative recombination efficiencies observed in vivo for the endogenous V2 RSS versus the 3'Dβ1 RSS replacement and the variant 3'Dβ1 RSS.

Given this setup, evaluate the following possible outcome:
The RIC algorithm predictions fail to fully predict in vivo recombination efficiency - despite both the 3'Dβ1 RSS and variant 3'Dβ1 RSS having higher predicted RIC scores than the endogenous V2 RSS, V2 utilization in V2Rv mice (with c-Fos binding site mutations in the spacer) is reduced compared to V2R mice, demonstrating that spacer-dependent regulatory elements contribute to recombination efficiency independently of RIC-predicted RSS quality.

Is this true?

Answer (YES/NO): NO